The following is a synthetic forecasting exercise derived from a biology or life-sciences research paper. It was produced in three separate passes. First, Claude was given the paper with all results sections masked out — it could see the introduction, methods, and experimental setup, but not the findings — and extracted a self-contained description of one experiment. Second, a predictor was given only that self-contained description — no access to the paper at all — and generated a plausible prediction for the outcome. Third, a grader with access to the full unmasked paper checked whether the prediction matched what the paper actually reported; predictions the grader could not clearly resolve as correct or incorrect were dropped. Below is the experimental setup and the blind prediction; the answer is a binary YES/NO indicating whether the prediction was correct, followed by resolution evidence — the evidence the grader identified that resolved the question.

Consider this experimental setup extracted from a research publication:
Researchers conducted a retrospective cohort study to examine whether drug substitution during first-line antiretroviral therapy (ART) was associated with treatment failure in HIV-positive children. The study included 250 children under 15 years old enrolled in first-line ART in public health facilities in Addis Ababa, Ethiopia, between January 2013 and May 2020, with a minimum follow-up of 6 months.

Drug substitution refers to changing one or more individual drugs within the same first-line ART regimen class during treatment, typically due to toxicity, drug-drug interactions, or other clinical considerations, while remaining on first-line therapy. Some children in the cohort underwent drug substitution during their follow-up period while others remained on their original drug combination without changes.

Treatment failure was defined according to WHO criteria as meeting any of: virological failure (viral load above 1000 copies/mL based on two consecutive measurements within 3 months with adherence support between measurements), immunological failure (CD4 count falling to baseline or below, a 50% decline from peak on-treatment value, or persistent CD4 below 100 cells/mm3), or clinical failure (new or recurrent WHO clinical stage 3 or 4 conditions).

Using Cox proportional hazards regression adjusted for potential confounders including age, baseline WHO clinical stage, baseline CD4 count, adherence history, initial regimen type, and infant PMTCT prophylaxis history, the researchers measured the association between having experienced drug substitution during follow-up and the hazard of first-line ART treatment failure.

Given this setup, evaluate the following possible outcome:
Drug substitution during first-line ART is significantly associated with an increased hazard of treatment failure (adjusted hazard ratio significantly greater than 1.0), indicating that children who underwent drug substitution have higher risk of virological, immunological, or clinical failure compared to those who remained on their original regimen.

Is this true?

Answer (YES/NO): NO